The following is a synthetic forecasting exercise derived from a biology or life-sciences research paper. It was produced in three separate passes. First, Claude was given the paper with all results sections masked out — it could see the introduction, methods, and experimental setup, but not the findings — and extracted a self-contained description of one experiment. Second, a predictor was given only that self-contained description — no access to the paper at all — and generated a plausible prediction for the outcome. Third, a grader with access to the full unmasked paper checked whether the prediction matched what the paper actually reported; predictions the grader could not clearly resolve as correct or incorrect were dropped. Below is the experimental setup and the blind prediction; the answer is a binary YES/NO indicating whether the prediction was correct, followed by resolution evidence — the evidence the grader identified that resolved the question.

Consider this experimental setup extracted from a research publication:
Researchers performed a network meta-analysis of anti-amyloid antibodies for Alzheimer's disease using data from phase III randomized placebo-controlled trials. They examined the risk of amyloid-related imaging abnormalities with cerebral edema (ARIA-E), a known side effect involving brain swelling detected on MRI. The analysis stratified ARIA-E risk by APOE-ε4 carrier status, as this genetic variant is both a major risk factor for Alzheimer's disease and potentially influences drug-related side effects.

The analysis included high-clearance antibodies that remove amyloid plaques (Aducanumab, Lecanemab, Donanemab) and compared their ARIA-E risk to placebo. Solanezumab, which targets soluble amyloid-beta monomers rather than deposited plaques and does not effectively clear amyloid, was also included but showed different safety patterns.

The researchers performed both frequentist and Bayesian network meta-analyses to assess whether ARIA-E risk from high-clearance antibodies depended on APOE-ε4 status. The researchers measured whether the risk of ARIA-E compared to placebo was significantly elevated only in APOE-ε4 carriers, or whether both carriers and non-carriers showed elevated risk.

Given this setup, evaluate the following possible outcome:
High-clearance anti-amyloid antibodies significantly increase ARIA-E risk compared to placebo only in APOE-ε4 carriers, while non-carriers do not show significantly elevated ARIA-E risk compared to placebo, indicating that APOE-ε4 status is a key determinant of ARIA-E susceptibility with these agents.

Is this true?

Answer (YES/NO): NO